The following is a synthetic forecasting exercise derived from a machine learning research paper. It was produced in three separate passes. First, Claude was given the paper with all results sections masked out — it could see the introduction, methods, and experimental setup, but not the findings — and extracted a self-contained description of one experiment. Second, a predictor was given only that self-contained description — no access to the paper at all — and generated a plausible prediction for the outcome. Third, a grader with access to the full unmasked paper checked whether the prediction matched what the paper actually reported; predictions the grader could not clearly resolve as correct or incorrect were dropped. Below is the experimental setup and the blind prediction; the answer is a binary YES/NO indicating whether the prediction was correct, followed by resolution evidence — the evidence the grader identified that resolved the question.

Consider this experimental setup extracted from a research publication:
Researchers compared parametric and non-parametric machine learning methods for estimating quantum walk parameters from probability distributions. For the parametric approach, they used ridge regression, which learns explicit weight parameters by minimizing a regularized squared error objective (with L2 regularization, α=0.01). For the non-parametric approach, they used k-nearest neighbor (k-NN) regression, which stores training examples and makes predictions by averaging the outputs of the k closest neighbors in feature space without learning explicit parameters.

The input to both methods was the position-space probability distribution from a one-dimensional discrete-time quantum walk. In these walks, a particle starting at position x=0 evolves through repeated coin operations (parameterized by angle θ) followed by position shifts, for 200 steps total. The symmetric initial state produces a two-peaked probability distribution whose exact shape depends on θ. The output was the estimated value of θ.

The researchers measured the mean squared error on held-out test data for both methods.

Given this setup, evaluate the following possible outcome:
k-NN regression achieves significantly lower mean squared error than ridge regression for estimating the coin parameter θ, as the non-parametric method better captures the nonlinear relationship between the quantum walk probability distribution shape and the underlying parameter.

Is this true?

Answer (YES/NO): YES